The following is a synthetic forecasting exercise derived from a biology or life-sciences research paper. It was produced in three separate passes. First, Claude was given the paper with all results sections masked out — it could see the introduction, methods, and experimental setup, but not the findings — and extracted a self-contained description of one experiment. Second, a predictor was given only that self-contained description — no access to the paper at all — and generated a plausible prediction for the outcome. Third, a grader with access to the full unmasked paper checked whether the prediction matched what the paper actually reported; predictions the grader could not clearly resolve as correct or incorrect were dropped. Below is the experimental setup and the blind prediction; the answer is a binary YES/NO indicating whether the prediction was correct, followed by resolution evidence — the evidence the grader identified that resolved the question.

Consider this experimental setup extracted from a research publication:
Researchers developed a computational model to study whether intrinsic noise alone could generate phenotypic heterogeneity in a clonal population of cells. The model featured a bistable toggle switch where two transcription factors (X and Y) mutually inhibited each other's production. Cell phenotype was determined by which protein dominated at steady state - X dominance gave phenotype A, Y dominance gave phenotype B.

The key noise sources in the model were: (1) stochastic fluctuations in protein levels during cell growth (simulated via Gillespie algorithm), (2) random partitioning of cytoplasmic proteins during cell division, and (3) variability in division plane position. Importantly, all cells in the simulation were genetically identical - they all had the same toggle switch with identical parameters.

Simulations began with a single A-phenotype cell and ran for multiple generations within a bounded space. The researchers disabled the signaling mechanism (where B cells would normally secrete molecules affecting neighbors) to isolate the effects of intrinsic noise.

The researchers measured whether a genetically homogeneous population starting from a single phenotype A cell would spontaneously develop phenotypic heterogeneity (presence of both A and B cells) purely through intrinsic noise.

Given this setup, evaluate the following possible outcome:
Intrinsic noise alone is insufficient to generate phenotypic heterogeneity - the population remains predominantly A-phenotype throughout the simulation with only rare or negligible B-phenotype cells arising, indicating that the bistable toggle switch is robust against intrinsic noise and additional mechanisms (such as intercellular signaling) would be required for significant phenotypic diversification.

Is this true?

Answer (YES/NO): NO